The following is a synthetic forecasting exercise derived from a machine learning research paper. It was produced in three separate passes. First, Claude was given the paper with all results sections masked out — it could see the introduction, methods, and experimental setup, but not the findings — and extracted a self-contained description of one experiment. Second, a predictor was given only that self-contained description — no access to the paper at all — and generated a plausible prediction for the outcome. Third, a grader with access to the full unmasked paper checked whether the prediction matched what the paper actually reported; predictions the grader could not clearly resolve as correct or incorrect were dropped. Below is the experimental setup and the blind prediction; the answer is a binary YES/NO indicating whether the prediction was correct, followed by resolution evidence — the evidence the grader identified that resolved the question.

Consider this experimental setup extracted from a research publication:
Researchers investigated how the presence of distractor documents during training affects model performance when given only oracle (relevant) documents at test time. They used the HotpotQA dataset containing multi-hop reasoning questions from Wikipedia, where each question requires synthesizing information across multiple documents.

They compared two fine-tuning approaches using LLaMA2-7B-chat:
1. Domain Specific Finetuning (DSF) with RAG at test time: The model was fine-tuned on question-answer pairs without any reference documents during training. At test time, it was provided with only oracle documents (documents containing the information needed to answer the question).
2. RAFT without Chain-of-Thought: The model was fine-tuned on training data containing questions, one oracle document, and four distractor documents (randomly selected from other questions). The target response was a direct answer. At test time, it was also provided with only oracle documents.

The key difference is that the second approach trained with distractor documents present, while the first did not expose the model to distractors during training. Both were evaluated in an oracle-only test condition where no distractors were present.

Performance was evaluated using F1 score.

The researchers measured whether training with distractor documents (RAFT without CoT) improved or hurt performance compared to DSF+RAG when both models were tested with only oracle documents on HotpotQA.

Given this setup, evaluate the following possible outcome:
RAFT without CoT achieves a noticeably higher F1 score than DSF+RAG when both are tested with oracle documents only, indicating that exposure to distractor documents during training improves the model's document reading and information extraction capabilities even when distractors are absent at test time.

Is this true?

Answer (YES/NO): YES